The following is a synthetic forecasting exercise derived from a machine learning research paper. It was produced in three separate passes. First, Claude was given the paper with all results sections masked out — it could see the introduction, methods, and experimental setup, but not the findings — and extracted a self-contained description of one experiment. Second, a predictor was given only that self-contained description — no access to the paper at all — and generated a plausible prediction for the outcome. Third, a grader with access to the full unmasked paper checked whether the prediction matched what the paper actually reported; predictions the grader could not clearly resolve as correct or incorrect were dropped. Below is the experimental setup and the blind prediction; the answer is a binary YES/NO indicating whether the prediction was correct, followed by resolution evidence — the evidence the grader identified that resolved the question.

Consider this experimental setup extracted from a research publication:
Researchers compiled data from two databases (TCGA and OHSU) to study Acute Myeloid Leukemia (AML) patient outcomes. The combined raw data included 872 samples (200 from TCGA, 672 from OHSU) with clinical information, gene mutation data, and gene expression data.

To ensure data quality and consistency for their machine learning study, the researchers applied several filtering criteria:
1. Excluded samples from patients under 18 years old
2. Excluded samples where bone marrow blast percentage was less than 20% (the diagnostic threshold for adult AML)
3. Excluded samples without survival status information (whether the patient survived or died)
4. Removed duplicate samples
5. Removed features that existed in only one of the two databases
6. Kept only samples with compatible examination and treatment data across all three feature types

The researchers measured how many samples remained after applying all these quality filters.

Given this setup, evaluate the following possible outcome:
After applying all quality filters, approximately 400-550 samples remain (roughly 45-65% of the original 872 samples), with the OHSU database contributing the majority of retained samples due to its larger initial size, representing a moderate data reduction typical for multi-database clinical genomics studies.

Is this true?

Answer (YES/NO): NO